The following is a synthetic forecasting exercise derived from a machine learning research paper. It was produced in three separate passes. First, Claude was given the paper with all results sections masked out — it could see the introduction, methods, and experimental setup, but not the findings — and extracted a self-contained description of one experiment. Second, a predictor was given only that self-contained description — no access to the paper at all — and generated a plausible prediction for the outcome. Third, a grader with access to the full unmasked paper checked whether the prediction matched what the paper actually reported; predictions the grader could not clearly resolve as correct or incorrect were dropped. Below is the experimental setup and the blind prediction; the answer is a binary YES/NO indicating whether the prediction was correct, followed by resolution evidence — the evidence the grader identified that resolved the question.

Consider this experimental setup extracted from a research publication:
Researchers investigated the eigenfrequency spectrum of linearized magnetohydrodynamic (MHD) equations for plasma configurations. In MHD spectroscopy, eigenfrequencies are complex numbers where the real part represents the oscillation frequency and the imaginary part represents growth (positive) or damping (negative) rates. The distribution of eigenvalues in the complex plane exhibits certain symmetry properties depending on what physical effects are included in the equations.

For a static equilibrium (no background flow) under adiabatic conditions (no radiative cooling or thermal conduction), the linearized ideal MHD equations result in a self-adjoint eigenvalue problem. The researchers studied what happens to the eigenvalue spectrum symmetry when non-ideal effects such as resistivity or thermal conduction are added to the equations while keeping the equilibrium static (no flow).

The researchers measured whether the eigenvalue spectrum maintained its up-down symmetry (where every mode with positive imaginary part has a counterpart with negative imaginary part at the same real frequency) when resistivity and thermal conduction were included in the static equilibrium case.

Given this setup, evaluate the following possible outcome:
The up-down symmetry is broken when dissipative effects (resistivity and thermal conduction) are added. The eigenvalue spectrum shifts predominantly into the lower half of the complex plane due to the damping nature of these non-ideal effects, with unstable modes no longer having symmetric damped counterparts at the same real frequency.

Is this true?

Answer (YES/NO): YES